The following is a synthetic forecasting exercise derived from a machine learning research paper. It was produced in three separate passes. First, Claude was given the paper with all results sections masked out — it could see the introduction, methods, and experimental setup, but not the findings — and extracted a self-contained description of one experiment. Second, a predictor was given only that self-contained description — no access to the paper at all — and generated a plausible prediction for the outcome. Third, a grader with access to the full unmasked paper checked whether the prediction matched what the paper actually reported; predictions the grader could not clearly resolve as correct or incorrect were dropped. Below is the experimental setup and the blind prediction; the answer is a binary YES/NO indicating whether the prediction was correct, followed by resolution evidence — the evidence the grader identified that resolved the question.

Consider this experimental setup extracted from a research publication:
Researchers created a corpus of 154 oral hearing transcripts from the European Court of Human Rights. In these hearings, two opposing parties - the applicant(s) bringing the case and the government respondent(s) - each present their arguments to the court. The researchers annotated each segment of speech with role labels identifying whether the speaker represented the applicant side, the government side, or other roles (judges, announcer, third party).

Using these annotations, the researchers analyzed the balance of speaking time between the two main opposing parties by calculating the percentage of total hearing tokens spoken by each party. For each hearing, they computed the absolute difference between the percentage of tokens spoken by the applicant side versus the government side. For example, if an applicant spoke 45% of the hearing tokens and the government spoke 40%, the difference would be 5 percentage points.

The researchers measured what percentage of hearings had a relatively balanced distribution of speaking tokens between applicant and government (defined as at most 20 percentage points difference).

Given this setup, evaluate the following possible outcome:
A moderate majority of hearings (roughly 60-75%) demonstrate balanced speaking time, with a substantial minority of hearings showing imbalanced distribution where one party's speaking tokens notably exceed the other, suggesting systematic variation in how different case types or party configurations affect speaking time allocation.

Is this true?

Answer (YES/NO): NO